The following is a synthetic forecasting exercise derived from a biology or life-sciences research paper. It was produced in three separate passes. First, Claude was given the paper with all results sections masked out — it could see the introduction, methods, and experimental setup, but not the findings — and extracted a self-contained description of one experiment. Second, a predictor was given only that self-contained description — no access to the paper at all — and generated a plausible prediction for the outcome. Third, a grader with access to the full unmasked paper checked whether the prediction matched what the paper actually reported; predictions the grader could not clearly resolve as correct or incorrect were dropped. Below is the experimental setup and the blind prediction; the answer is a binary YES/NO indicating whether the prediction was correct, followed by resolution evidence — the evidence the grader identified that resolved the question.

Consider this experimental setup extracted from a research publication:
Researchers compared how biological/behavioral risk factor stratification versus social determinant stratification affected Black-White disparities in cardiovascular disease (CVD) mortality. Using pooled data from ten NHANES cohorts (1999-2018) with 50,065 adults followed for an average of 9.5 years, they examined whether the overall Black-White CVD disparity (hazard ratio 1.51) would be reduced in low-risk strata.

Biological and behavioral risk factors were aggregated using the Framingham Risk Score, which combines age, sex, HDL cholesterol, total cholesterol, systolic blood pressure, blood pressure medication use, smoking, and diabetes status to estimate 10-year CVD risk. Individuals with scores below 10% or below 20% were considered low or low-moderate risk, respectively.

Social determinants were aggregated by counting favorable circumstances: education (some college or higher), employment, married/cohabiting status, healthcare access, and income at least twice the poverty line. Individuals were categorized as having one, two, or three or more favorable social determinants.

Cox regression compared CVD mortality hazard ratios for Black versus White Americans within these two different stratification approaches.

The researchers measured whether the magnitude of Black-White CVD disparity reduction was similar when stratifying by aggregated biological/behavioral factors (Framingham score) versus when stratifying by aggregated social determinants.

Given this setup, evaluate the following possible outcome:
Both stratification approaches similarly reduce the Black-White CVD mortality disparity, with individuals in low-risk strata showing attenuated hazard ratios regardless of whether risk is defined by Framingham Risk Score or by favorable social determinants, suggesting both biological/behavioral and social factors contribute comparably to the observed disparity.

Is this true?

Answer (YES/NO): NO